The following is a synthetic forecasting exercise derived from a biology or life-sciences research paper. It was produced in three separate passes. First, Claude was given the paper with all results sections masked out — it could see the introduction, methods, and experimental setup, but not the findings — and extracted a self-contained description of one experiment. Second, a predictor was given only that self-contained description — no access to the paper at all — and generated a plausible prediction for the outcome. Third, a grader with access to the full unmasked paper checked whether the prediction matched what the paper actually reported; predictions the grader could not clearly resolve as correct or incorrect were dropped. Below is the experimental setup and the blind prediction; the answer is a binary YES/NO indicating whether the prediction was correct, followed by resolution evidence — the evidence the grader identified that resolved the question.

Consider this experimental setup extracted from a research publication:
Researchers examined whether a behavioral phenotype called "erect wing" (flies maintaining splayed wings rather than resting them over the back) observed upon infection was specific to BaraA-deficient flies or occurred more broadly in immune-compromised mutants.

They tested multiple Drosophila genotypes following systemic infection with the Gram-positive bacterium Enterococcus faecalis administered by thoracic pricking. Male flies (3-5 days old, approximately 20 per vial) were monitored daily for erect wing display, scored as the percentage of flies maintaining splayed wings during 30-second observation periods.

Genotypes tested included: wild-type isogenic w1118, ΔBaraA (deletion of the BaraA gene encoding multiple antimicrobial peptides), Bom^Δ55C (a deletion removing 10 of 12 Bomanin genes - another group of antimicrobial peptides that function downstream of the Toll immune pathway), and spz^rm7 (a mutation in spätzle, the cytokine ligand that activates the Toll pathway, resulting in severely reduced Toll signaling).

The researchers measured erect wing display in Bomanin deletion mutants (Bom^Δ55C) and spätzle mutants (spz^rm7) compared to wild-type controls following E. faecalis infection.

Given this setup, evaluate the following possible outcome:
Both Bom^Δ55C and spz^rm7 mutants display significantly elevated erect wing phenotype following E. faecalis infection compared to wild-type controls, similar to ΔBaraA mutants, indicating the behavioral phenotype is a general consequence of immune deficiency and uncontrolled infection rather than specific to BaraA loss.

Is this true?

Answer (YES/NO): NO